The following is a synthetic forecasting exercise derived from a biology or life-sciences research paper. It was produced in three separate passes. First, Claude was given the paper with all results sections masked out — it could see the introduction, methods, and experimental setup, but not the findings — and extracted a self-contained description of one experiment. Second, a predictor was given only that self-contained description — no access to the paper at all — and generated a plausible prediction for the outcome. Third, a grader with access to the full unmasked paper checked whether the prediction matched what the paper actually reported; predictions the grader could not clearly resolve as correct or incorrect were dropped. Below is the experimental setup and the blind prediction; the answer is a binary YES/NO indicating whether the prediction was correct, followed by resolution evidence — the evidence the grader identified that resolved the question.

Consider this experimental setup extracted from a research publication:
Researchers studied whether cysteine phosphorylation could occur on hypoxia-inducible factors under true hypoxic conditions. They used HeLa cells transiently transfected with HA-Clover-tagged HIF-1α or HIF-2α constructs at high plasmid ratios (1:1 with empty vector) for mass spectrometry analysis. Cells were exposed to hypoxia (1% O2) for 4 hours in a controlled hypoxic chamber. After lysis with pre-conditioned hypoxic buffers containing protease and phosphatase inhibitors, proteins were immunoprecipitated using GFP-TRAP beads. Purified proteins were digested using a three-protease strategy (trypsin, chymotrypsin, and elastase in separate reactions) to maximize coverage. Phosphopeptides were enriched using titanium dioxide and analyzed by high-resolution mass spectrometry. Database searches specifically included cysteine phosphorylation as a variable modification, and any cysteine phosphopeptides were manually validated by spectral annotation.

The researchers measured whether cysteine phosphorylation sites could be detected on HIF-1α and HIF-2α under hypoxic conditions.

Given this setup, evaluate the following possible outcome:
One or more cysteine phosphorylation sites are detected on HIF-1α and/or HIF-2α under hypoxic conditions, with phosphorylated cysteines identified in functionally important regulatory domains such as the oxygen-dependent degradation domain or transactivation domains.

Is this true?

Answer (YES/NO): NO